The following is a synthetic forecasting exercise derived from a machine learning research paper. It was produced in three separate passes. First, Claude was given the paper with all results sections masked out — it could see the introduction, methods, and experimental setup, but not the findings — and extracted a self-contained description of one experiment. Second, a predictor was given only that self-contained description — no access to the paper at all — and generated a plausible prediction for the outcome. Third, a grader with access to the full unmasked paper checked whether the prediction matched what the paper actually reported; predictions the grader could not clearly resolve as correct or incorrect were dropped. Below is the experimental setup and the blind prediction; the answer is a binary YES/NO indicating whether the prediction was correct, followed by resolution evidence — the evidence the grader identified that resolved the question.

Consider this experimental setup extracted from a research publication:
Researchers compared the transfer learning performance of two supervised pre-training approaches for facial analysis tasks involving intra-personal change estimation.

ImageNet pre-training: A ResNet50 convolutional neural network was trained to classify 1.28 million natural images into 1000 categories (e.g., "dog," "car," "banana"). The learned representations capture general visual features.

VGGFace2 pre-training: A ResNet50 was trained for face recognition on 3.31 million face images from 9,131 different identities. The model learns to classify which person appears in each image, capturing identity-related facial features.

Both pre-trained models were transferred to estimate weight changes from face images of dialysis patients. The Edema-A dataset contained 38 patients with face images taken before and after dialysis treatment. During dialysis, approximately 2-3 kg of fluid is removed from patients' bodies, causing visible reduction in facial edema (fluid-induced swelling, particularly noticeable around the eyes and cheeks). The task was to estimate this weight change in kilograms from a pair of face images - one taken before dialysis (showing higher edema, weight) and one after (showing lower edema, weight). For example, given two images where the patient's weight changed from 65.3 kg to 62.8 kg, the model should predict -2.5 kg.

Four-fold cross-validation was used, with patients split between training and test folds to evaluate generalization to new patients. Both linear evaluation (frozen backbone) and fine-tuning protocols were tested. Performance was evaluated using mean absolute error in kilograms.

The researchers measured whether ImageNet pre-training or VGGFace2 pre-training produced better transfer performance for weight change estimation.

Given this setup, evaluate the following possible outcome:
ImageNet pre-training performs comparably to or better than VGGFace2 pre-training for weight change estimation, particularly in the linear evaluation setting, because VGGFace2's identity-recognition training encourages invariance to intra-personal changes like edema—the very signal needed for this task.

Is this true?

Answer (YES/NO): NO